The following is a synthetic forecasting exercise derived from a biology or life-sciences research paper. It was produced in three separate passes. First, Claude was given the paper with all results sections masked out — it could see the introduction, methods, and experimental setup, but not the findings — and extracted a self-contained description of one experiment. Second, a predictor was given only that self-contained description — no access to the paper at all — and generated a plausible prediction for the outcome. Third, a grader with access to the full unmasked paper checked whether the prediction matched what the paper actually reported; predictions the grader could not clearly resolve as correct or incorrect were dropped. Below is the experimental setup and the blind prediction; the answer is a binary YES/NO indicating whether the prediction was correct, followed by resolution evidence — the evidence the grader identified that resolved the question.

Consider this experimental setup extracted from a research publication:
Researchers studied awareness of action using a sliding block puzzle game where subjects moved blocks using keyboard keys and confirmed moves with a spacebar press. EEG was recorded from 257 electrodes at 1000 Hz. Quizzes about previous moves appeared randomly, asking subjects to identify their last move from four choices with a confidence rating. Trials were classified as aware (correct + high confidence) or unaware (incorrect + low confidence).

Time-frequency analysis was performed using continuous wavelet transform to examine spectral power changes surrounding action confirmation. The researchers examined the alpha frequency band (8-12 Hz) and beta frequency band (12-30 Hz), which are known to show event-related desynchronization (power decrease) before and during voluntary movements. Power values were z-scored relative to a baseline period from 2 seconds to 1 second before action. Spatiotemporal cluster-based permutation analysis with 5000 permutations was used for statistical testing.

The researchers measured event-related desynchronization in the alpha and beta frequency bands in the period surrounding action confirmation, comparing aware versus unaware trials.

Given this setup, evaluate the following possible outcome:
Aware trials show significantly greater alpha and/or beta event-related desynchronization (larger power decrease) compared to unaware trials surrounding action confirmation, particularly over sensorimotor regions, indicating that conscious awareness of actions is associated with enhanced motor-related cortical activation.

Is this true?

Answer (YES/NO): YES